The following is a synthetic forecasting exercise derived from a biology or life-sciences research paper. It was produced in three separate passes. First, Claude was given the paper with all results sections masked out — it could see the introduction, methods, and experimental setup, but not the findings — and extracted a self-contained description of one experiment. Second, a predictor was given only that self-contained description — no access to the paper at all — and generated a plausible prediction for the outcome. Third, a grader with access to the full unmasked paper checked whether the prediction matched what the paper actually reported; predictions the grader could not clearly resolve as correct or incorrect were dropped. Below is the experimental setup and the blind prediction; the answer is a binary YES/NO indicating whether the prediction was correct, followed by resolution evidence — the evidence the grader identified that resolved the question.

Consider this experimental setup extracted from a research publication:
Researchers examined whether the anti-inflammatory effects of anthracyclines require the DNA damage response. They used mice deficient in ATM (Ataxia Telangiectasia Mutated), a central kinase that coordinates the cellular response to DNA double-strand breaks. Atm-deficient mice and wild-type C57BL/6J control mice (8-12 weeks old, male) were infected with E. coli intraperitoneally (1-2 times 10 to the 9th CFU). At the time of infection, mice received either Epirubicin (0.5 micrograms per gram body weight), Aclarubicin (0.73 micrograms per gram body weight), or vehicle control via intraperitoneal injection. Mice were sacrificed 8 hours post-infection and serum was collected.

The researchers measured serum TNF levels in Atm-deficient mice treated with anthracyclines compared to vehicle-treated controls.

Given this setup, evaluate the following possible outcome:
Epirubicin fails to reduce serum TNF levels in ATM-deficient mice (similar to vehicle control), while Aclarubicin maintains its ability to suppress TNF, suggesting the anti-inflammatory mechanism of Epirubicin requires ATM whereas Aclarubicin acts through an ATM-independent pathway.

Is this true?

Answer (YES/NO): NO